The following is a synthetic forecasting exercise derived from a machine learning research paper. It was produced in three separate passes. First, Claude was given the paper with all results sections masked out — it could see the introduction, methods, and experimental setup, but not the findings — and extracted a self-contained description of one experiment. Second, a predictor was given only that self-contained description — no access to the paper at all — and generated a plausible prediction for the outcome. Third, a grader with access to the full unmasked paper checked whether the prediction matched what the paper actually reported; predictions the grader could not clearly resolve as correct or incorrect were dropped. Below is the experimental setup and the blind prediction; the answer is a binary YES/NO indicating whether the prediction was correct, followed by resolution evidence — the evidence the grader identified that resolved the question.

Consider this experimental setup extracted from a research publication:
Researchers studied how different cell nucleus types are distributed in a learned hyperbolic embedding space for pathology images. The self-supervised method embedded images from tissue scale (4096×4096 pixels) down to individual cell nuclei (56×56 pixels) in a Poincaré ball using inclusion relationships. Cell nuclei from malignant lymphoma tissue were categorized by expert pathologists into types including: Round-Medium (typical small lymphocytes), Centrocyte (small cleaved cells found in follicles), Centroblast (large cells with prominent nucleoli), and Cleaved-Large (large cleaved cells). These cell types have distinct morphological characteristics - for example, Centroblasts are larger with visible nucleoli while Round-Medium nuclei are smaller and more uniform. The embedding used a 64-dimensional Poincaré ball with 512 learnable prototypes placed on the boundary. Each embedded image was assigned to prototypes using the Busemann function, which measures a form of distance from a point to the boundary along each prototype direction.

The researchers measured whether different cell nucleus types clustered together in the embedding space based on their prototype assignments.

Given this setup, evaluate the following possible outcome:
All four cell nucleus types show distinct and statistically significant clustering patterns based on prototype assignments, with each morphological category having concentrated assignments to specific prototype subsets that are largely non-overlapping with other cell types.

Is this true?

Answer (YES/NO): NO